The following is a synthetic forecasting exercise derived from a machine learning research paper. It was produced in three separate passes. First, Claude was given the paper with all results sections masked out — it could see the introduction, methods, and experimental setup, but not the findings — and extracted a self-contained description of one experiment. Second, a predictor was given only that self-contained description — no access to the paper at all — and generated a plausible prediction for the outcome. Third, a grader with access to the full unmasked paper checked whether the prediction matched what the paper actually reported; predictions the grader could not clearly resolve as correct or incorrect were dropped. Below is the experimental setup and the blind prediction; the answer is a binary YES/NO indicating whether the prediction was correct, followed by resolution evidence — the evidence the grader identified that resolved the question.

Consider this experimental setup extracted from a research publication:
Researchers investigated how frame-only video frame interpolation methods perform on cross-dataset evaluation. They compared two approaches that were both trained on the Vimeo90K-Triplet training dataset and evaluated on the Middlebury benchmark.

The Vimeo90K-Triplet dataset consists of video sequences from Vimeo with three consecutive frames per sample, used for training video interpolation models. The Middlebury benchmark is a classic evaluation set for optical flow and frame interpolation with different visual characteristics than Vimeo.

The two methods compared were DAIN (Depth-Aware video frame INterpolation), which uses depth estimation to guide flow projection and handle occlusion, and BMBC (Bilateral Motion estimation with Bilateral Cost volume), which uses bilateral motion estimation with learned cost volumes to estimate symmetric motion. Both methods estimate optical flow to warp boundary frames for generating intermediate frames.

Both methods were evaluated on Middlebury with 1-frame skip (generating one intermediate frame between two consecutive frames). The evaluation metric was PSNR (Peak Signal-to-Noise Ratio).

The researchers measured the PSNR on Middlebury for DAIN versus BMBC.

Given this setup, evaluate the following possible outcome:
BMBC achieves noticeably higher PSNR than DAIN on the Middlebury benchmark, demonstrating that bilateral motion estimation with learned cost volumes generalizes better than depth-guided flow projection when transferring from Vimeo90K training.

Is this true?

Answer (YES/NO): NO